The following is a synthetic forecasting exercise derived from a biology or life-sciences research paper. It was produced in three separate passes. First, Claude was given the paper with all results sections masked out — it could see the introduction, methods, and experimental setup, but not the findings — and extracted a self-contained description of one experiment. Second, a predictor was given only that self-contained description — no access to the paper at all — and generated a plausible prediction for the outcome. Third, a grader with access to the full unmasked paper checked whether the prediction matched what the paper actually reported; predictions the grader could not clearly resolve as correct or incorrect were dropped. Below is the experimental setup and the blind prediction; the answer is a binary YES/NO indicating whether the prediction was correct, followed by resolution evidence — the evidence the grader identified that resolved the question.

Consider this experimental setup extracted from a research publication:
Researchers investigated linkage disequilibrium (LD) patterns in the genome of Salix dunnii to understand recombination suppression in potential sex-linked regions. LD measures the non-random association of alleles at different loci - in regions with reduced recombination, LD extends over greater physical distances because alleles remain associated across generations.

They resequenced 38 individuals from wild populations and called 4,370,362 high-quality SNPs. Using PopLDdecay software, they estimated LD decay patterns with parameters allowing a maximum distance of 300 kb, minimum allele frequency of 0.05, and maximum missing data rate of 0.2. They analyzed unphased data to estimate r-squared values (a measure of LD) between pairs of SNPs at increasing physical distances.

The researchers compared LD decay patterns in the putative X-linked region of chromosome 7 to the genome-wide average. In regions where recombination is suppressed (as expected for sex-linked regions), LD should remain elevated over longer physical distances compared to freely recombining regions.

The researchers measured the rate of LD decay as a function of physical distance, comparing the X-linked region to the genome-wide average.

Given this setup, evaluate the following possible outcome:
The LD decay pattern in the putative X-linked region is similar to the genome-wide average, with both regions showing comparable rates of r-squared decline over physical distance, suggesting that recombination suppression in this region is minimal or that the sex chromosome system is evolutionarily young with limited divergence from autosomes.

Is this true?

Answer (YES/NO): NO